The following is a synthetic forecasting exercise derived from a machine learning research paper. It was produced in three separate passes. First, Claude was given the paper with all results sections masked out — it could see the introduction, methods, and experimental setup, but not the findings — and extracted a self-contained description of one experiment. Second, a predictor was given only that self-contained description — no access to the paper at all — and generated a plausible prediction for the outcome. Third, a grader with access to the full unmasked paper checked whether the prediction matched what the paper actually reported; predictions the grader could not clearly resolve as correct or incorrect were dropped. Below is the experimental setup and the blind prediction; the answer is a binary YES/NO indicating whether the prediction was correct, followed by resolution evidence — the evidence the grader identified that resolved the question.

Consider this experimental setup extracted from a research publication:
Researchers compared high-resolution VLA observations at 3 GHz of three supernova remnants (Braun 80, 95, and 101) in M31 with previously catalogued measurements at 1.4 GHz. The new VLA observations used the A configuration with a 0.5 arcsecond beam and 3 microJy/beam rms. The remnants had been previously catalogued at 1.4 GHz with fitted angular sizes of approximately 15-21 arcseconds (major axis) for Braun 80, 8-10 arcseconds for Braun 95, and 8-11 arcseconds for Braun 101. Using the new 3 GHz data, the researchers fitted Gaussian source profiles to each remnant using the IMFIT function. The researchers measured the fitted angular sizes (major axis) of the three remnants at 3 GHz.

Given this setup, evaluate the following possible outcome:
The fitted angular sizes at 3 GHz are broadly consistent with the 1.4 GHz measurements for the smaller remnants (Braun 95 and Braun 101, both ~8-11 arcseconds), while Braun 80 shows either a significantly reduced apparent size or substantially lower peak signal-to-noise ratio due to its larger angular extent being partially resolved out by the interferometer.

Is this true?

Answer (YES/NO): NO